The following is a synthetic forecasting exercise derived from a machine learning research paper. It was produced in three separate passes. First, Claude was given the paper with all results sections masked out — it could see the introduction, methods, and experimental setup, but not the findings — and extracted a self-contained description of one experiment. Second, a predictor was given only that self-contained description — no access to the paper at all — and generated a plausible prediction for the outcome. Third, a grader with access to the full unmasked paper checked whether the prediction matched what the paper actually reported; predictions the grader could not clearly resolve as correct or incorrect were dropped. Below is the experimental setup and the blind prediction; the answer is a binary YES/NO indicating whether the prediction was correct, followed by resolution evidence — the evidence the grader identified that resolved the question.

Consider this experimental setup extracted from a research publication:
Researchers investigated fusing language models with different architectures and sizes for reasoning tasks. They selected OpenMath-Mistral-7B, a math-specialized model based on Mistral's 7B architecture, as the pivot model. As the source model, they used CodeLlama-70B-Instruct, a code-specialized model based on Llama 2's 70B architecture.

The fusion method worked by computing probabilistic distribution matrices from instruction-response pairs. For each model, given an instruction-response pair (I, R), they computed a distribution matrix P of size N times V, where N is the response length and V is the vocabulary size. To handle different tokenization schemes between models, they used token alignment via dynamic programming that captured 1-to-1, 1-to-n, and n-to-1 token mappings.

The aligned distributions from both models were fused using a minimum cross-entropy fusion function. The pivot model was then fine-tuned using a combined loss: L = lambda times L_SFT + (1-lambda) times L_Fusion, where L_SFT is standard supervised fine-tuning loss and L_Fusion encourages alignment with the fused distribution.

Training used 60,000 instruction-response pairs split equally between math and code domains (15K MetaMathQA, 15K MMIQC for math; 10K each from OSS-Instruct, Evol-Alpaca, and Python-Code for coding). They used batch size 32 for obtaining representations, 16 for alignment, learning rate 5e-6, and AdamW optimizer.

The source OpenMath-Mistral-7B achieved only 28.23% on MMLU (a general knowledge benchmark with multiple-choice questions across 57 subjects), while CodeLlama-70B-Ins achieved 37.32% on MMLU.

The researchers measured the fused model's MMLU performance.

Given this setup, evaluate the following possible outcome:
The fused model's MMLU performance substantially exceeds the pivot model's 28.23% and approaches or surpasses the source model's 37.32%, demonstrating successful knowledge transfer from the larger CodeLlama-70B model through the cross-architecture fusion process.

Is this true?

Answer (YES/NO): YES